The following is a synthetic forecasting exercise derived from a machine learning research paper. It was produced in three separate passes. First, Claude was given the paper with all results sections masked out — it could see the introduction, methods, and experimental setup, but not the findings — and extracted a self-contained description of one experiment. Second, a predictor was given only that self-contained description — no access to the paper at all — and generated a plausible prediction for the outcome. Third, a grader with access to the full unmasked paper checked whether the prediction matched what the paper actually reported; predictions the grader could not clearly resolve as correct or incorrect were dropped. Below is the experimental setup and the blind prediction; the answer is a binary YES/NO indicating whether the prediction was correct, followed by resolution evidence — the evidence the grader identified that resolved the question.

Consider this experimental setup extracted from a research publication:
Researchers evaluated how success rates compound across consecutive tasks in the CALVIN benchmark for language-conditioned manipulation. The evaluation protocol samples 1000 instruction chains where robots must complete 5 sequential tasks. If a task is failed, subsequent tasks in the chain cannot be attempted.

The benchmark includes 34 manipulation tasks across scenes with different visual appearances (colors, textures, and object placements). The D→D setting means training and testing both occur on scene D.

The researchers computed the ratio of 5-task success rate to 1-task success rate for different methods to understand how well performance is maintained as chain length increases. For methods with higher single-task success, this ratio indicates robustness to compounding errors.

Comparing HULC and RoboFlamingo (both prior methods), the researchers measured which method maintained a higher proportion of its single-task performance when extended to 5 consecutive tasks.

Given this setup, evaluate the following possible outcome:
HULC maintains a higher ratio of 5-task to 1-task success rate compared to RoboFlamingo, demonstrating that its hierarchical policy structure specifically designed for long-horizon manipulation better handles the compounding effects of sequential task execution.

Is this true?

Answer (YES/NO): NO